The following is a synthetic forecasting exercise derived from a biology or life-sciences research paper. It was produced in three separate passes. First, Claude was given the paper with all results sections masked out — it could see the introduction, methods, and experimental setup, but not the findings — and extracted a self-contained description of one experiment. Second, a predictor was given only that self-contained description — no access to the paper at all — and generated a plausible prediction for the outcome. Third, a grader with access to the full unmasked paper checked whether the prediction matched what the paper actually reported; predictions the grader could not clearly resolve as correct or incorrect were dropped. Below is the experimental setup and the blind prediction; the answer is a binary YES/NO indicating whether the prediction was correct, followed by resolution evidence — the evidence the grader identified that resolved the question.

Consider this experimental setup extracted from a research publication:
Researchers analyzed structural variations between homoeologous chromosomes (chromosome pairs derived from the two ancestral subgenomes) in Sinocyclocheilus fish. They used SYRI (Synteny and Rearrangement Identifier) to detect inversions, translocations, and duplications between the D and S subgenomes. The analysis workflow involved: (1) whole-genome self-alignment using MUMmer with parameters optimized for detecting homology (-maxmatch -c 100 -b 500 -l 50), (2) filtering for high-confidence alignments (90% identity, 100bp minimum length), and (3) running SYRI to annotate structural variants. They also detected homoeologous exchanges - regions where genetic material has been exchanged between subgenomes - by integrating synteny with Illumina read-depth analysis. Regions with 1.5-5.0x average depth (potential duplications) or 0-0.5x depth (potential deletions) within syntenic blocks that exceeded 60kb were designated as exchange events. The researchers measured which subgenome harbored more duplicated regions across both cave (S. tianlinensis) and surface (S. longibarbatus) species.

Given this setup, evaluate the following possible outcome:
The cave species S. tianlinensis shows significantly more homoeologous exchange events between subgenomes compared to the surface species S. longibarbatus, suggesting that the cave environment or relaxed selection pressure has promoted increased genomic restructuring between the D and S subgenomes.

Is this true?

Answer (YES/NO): NO